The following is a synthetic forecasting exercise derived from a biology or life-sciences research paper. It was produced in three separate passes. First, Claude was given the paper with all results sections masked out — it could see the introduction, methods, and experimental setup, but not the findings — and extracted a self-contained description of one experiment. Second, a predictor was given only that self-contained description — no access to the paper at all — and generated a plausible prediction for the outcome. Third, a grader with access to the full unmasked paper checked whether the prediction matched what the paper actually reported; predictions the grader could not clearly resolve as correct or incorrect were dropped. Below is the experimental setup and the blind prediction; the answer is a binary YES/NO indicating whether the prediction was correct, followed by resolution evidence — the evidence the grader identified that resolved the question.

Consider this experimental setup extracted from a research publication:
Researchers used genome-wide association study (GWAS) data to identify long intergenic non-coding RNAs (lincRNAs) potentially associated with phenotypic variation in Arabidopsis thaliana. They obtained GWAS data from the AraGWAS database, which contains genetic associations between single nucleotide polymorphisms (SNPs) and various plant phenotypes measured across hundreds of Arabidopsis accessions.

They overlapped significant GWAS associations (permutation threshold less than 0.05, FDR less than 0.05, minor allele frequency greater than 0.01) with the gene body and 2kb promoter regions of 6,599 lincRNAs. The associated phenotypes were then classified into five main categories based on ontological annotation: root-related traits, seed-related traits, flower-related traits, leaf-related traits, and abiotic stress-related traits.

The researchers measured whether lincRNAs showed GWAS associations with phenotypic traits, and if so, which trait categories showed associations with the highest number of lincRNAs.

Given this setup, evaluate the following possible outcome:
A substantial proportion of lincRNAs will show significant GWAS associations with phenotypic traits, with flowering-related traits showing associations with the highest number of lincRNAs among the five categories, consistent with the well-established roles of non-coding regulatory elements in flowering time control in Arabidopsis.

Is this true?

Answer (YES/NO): NO